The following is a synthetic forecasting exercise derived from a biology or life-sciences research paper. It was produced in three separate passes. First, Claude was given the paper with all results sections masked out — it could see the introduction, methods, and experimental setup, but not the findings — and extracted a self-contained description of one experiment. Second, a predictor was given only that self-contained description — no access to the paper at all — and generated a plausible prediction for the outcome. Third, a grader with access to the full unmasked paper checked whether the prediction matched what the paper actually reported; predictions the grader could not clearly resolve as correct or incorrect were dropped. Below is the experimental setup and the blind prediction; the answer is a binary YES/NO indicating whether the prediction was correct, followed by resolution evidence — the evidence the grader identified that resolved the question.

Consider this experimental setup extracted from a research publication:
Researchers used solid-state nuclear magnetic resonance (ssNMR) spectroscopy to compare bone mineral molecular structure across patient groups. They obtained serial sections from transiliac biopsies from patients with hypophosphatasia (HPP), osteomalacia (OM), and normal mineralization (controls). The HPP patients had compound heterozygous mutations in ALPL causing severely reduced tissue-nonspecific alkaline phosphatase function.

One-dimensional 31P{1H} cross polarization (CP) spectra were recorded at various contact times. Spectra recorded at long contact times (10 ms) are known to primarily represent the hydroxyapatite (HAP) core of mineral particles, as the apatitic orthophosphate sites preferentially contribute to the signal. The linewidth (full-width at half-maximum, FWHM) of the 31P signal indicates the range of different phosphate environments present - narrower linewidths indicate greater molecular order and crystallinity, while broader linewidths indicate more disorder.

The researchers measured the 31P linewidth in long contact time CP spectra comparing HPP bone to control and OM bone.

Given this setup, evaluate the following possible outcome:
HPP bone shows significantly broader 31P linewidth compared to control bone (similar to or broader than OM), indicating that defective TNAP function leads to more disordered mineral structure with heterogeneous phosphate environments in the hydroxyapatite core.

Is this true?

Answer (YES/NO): NO